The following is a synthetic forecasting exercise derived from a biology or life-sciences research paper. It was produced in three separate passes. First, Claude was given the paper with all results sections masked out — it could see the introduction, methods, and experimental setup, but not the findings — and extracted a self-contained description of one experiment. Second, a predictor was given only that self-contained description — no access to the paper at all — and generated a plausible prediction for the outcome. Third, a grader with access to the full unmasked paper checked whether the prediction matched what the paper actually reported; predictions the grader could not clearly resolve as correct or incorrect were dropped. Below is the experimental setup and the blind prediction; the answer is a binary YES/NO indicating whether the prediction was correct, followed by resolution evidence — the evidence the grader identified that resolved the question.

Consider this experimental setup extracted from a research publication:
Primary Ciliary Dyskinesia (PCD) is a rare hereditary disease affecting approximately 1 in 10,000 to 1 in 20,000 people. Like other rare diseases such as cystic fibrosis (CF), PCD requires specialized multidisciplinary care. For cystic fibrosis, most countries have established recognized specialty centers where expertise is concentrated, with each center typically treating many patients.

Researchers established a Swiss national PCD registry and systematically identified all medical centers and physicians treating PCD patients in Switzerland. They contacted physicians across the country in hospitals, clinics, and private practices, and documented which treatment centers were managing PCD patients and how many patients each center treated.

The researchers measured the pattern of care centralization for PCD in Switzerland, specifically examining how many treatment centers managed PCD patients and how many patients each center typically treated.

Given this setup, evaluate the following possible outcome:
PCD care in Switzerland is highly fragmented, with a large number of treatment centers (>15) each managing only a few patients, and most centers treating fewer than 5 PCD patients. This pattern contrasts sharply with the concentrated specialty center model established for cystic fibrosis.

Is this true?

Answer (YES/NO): YES